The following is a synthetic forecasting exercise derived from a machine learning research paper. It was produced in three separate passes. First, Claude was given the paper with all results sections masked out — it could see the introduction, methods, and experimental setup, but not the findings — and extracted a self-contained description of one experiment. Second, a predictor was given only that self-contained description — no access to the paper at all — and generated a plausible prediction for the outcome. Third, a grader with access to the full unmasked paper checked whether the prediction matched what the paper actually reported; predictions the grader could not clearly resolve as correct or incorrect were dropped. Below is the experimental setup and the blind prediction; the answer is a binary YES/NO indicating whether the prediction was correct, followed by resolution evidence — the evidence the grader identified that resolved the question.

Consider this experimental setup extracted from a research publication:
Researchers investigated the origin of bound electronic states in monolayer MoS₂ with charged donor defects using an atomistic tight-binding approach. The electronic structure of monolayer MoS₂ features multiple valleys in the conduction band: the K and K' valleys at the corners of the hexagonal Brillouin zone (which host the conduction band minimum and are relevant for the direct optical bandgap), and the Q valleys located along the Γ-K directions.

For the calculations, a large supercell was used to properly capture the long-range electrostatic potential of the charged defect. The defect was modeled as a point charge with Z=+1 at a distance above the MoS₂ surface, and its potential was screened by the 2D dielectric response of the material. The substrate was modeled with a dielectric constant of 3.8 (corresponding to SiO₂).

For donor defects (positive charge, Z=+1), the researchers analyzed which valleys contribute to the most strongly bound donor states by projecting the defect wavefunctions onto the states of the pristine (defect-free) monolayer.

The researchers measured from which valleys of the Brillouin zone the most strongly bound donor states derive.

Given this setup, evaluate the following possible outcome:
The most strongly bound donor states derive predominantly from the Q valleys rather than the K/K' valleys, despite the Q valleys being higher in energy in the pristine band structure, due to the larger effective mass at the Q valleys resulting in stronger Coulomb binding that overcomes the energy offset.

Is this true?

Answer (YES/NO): YES